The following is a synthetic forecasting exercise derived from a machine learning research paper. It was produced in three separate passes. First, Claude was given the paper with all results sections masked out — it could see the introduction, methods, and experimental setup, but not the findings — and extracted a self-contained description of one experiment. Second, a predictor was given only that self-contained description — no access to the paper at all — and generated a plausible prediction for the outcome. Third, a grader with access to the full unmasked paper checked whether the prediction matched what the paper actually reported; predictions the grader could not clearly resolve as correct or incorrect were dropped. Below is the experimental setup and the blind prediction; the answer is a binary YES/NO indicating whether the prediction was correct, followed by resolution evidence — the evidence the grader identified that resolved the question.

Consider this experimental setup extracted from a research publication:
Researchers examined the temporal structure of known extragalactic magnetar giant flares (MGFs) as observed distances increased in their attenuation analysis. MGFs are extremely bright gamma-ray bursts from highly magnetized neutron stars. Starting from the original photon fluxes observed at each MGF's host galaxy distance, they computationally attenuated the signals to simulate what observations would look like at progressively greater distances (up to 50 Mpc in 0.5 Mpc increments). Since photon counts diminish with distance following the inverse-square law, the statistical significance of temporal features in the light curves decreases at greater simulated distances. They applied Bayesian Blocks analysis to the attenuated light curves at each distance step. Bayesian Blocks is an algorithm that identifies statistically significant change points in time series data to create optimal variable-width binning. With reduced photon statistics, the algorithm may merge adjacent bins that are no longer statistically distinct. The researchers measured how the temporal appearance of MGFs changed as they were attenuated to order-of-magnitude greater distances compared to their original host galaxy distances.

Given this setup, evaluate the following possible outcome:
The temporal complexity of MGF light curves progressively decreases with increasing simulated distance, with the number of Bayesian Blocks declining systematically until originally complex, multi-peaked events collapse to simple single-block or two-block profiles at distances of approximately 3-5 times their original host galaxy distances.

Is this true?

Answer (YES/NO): NO